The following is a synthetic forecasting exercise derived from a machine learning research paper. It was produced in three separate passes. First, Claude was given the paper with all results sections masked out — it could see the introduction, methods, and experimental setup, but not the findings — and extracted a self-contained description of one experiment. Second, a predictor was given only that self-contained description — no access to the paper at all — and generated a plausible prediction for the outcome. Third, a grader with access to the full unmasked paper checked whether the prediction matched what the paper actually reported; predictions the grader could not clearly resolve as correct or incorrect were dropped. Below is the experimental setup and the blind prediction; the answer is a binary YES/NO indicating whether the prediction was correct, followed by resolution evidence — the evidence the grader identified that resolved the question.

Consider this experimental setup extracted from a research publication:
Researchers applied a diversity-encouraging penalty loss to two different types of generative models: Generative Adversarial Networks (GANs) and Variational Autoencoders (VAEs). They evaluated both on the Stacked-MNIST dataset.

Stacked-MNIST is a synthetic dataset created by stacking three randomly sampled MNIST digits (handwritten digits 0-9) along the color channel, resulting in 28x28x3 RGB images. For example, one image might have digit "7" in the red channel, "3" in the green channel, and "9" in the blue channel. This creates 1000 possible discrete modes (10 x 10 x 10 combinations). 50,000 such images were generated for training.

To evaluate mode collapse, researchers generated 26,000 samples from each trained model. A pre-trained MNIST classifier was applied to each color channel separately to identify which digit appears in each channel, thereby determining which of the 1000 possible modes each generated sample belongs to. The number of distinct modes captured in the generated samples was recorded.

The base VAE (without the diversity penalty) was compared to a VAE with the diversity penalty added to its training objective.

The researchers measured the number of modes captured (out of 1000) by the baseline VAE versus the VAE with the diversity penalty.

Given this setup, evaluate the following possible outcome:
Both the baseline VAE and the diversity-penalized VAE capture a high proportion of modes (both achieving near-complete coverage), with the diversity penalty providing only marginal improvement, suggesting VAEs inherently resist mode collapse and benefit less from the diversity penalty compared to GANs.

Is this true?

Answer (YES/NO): NO